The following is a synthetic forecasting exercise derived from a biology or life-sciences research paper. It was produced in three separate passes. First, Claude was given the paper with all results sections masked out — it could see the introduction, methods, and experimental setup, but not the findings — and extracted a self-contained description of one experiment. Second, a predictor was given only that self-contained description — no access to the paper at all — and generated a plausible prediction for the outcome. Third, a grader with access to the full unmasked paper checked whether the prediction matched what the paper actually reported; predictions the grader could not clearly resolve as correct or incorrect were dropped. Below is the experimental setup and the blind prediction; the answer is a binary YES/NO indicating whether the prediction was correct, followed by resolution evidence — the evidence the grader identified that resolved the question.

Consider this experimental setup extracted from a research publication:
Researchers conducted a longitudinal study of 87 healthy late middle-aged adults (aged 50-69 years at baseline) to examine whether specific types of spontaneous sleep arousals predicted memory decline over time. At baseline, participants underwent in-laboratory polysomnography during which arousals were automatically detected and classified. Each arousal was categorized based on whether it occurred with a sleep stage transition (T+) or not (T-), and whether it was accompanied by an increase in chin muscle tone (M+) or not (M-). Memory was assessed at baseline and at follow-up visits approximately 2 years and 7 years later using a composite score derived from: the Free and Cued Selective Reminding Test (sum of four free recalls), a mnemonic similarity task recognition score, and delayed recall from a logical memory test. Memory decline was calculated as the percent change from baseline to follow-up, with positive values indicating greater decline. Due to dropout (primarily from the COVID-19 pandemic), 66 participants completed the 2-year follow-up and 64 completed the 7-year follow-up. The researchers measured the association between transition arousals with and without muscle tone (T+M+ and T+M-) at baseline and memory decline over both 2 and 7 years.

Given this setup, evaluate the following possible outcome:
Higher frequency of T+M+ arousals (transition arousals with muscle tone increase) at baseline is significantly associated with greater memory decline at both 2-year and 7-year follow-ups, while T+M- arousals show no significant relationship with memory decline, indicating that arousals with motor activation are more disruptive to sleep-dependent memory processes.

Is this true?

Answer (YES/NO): NO